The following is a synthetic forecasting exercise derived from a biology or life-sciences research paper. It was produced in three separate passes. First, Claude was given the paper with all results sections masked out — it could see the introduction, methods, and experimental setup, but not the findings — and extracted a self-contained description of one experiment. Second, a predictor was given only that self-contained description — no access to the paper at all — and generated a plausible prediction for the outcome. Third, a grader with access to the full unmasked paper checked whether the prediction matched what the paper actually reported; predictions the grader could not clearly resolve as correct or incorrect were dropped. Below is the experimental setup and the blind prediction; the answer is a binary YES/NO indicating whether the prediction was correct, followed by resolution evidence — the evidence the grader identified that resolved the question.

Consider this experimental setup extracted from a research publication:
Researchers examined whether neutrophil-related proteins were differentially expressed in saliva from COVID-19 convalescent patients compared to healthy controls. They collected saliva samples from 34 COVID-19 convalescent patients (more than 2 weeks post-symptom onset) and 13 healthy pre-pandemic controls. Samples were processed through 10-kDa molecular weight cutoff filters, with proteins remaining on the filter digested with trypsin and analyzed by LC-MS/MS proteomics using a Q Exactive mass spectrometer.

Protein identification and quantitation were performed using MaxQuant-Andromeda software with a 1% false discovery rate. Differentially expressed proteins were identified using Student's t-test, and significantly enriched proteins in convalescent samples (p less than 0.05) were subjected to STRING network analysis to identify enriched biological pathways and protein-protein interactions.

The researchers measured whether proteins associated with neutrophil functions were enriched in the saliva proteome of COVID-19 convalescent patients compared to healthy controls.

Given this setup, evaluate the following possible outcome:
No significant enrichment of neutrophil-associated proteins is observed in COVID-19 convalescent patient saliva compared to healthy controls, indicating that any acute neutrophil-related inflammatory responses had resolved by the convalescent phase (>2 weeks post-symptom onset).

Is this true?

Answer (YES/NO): NO